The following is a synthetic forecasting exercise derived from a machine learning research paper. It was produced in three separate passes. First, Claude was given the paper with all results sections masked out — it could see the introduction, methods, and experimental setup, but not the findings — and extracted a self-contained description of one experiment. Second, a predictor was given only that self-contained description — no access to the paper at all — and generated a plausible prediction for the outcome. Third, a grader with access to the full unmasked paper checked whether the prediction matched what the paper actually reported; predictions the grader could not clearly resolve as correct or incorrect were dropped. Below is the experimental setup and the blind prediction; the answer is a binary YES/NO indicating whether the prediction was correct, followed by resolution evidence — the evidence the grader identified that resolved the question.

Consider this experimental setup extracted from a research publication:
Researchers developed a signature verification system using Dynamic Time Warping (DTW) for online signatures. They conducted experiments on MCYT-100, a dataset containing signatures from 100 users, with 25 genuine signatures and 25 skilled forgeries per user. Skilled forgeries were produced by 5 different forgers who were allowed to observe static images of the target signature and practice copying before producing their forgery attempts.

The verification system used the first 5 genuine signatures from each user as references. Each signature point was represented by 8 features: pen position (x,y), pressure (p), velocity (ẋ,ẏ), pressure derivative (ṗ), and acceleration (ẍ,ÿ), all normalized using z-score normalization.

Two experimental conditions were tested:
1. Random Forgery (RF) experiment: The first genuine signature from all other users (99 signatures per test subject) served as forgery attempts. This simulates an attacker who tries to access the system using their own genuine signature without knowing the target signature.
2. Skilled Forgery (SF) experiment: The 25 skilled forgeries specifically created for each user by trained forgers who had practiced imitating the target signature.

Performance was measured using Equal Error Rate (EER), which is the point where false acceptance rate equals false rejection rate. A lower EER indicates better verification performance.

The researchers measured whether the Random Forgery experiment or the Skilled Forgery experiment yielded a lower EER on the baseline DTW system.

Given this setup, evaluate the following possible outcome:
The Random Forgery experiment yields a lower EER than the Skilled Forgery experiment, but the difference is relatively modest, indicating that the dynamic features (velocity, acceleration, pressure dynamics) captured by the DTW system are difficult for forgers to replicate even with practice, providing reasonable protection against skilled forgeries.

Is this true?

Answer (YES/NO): NO